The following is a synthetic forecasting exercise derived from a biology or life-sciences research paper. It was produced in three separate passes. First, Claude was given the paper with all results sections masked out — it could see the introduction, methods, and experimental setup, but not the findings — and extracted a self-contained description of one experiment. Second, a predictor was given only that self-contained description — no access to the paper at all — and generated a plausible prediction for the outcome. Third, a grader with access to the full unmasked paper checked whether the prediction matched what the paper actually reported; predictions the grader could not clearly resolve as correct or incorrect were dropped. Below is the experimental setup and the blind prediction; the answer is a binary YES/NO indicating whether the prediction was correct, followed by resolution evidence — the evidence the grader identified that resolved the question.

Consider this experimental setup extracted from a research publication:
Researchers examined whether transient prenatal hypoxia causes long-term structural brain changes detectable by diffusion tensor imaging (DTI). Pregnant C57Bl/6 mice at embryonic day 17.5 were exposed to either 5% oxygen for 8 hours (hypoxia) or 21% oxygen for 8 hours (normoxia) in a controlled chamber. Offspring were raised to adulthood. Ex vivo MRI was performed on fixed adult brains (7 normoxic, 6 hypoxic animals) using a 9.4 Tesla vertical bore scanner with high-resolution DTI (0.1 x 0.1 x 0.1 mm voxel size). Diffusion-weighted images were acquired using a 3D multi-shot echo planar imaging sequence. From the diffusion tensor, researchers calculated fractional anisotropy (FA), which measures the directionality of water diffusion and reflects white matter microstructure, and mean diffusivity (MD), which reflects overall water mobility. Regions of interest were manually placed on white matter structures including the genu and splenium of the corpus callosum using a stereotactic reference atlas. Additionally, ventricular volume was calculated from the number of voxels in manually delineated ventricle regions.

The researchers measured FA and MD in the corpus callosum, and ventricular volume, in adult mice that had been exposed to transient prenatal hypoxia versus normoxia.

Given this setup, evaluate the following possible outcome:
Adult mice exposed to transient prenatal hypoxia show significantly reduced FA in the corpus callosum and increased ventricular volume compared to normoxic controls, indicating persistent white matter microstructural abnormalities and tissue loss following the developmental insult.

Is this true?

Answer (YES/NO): NO